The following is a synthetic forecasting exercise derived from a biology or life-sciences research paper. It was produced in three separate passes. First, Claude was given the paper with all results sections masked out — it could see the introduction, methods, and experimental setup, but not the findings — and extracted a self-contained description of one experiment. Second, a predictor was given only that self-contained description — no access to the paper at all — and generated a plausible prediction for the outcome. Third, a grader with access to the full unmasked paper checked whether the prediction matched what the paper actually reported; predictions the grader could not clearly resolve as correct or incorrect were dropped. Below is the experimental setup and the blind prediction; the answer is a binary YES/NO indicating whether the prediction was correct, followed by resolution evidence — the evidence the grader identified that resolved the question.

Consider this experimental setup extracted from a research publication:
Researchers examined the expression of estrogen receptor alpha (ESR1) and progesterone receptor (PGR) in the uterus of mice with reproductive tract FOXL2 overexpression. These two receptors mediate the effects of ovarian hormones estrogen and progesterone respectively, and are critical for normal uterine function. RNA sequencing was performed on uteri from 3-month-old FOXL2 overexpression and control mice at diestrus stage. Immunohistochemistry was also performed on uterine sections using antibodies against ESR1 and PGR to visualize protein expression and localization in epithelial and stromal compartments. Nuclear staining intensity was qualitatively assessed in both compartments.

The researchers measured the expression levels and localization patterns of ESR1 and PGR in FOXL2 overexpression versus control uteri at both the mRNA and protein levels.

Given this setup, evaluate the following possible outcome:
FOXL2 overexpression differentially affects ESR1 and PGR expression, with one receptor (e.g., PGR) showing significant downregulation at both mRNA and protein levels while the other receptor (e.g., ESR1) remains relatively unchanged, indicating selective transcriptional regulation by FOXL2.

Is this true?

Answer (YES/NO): NO